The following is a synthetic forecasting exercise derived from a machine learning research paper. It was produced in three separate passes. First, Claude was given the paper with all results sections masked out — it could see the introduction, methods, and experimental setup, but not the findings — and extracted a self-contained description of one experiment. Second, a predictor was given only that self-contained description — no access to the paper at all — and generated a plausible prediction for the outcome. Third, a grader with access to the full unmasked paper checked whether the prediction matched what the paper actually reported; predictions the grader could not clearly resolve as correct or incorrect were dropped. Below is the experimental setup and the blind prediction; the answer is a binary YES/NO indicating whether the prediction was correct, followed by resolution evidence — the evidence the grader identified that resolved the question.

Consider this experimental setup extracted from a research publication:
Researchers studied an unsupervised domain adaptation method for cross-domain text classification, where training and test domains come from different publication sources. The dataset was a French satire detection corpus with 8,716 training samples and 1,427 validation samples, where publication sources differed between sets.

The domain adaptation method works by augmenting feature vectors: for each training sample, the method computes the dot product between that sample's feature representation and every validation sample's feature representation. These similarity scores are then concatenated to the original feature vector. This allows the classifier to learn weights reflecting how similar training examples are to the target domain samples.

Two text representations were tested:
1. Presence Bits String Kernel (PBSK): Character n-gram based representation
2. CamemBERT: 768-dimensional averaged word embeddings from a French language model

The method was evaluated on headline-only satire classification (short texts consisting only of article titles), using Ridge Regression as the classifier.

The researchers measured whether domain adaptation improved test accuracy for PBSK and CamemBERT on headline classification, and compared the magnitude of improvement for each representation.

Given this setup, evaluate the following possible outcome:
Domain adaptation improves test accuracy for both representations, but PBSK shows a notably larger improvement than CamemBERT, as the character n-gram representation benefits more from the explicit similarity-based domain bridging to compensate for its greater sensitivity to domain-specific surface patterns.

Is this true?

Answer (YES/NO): NO